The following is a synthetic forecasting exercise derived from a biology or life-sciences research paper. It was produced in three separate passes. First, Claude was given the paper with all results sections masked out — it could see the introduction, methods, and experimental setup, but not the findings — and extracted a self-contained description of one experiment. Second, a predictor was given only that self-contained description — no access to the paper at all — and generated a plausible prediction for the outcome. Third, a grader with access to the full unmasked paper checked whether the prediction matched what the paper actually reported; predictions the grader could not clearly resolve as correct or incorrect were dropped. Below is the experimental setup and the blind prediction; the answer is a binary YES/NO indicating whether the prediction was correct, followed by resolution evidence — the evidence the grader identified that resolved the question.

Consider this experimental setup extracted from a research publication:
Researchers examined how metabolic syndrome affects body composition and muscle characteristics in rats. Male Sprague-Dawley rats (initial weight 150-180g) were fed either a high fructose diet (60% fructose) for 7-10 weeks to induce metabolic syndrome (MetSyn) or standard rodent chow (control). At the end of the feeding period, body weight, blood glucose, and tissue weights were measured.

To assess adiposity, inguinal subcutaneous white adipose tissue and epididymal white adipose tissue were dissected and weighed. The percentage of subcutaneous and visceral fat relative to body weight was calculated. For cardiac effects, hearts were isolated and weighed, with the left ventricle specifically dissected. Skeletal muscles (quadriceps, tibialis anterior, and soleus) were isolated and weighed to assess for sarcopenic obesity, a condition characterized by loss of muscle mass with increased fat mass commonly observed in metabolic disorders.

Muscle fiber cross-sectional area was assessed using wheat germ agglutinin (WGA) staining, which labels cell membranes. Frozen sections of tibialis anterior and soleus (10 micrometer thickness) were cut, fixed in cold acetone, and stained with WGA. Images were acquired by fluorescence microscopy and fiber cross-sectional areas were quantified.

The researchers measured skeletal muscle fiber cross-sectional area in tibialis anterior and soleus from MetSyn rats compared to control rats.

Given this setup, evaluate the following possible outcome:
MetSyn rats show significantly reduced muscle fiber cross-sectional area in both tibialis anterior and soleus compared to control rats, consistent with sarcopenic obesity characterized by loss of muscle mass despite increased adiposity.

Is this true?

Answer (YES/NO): YES